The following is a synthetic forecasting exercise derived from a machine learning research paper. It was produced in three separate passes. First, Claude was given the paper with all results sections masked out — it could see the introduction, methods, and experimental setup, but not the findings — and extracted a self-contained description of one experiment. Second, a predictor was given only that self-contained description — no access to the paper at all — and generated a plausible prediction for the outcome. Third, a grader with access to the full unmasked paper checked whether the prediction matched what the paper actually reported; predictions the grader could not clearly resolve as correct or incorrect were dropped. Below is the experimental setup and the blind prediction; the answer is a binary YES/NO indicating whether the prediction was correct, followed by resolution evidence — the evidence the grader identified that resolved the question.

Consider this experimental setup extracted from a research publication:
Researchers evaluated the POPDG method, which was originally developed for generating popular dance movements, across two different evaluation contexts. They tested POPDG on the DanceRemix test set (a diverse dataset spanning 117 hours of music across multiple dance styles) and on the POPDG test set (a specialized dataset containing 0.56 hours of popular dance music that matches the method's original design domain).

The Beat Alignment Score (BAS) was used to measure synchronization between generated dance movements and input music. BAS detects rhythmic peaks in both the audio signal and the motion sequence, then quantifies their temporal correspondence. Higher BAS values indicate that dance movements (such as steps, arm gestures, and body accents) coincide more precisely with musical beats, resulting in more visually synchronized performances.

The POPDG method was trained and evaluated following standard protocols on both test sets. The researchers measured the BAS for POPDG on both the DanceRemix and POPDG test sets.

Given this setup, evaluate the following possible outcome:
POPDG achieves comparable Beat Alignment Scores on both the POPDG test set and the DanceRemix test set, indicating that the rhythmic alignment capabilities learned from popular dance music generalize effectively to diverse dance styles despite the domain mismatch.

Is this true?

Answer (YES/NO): YES